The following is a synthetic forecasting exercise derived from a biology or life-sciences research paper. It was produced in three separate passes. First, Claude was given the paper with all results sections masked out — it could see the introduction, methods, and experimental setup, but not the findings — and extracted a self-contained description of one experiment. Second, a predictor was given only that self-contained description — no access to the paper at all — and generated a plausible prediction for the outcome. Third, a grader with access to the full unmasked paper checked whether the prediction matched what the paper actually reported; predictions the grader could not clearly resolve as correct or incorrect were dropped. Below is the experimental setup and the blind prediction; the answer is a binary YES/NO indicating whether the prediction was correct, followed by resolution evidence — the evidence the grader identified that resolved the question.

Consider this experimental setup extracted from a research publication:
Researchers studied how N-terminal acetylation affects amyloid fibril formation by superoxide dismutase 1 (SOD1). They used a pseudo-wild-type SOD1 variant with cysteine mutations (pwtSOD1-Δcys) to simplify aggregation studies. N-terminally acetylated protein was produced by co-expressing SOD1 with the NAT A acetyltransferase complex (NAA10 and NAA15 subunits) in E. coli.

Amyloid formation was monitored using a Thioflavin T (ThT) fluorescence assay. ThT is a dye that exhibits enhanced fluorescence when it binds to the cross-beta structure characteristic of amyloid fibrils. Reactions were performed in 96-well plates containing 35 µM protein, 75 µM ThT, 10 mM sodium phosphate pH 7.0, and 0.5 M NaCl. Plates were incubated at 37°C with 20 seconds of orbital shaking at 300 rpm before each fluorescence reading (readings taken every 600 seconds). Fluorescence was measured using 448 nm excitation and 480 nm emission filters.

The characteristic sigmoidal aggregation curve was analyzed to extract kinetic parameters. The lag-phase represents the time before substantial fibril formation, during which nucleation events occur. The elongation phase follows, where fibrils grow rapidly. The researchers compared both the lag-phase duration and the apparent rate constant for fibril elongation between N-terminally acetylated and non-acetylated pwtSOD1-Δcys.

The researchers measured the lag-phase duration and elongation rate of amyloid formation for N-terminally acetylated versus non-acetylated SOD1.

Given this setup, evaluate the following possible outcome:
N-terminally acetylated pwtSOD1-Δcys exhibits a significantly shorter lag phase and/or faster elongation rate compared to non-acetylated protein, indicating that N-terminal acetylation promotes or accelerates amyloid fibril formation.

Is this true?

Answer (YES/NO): YES